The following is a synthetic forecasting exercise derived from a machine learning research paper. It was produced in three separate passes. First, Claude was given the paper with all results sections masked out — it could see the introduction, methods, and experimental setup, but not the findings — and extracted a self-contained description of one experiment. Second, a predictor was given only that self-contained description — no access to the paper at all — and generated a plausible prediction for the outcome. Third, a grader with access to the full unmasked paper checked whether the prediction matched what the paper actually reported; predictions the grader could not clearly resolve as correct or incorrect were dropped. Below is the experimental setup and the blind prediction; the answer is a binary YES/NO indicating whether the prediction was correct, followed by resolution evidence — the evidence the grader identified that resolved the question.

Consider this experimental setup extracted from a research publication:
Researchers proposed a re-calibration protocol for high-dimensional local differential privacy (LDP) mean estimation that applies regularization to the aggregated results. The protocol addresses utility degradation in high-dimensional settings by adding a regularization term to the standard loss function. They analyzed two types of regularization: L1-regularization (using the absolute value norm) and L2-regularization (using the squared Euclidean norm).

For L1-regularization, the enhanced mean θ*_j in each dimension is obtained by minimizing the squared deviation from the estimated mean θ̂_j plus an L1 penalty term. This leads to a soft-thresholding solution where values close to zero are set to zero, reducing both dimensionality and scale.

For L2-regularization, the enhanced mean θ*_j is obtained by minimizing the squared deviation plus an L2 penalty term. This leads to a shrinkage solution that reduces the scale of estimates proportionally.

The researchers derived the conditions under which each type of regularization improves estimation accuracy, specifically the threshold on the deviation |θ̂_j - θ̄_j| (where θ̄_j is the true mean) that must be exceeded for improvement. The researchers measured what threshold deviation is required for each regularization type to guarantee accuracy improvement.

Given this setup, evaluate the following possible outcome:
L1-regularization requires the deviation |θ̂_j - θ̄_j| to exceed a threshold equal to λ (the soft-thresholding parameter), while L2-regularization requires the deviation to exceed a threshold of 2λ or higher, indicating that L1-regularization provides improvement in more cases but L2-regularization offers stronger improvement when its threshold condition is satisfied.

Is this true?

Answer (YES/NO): NO